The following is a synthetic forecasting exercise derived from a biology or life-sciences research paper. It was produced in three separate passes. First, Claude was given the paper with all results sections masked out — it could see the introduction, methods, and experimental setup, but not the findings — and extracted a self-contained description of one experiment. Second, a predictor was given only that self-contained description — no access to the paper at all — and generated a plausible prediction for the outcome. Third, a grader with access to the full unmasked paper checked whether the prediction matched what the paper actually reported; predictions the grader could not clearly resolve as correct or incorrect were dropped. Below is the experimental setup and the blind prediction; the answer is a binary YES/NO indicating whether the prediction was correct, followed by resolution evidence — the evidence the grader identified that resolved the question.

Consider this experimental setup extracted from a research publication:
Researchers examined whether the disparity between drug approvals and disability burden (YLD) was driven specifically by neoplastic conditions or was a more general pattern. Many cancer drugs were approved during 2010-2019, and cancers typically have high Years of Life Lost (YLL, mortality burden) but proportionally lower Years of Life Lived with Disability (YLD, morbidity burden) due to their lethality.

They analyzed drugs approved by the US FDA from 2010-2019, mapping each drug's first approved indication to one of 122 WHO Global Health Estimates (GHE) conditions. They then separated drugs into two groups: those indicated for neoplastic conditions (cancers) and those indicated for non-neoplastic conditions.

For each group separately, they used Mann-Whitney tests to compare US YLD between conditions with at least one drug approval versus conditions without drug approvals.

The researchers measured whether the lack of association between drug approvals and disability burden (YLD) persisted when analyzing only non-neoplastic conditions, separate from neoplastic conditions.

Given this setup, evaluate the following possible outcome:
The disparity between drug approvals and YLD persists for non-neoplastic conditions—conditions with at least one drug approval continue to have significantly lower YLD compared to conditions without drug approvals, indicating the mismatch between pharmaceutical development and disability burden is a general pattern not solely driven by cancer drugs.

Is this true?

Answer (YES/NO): NO